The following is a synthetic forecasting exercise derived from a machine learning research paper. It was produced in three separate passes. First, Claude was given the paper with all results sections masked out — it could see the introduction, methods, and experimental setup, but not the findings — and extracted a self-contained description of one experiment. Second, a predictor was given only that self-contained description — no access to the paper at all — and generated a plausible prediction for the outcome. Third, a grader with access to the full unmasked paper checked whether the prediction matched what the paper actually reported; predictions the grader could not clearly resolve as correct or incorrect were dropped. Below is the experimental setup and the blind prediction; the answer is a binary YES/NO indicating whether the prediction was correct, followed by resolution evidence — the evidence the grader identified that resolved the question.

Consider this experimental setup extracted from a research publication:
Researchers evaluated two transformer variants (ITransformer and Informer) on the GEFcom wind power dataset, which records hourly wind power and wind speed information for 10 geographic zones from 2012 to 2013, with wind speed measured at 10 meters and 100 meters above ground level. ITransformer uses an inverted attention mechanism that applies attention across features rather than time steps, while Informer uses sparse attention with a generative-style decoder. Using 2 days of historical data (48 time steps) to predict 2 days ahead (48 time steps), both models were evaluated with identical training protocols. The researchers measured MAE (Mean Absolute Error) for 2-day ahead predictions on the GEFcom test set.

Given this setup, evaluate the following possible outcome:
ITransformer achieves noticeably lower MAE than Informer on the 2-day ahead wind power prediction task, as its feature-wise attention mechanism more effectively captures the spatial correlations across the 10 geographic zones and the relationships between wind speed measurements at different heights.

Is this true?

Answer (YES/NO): NO